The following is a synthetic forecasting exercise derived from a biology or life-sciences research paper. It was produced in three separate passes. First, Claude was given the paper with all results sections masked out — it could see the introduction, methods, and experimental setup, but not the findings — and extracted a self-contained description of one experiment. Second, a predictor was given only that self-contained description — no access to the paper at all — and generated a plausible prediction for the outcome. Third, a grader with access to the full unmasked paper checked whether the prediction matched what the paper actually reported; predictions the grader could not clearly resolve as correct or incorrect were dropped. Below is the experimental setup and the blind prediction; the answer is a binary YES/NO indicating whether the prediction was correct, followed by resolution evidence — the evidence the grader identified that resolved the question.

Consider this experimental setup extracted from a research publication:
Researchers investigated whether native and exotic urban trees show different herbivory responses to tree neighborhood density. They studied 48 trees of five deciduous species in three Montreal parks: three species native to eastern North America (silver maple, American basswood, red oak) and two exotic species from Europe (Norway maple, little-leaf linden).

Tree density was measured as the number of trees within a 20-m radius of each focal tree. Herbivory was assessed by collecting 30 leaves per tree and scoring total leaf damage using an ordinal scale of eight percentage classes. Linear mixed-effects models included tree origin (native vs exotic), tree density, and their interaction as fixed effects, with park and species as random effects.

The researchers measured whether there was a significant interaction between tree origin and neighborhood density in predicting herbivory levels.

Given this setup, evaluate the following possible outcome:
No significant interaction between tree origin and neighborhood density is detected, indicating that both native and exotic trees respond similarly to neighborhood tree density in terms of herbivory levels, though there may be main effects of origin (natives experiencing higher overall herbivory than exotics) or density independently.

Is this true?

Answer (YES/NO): YES